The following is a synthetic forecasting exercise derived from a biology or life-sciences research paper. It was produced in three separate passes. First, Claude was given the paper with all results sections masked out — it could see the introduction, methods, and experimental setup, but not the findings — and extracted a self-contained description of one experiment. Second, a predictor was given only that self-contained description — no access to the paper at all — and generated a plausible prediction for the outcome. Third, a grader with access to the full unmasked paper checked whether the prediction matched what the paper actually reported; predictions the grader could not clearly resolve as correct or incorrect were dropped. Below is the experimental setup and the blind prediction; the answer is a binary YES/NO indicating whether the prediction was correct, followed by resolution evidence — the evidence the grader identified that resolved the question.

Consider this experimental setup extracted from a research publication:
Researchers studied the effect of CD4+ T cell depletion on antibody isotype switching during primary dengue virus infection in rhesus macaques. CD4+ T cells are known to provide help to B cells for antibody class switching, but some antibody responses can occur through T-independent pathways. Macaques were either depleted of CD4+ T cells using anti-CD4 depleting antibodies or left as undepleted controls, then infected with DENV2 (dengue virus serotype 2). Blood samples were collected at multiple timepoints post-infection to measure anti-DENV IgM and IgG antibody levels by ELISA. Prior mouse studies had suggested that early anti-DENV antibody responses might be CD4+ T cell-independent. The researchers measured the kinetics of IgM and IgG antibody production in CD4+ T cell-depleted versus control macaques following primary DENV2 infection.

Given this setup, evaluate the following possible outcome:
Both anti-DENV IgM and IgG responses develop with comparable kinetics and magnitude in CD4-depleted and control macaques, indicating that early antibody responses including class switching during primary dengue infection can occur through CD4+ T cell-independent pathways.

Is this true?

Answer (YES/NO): NO